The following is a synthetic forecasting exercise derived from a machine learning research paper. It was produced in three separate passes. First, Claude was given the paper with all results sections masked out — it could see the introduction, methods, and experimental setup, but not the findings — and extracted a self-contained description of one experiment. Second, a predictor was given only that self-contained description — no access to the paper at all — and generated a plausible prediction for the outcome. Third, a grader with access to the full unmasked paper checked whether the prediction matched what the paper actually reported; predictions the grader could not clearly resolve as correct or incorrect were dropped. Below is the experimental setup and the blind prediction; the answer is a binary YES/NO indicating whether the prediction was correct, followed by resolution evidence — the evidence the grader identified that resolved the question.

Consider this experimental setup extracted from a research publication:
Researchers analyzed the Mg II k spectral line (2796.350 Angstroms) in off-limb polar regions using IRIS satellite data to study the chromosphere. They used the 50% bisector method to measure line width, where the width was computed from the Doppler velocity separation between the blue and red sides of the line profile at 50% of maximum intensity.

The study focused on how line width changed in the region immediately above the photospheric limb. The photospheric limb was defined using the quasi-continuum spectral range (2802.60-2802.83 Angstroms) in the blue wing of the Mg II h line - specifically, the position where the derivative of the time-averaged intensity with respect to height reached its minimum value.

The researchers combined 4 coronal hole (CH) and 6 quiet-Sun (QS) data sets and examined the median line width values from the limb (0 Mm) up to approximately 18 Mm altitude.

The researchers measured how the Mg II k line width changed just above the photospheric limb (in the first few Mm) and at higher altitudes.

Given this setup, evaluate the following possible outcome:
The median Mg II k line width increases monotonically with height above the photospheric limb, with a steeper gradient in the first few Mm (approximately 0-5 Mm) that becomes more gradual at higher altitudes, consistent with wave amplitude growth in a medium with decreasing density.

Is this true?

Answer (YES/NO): NO